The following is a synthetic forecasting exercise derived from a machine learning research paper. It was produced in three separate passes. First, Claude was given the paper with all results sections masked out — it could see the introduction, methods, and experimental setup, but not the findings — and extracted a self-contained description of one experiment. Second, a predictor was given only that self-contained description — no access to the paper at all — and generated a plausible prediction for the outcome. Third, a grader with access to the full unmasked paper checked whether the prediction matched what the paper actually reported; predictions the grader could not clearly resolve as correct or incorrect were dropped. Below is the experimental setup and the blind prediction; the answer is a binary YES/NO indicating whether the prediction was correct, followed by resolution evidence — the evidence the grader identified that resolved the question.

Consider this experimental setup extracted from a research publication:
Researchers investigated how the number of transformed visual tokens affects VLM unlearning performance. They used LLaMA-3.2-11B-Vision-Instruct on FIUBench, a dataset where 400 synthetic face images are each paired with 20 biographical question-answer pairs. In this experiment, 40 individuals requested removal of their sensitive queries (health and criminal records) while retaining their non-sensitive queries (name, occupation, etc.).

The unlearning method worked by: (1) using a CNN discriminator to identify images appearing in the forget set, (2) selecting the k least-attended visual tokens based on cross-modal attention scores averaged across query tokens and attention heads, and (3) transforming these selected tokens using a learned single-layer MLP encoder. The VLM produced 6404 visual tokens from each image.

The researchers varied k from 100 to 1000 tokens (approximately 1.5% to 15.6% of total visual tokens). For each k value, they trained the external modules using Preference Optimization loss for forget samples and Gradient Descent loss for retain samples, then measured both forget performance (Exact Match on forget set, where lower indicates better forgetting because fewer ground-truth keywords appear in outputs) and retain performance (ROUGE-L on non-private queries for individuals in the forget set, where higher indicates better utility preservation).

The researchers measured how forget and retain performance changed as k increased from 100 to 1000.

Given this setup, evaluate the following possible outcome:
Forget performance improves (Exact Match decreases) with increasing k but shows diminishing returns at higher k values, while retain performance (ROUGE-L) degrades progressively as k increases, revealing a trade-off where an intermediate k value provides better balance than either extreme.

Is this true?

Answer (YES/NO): NO